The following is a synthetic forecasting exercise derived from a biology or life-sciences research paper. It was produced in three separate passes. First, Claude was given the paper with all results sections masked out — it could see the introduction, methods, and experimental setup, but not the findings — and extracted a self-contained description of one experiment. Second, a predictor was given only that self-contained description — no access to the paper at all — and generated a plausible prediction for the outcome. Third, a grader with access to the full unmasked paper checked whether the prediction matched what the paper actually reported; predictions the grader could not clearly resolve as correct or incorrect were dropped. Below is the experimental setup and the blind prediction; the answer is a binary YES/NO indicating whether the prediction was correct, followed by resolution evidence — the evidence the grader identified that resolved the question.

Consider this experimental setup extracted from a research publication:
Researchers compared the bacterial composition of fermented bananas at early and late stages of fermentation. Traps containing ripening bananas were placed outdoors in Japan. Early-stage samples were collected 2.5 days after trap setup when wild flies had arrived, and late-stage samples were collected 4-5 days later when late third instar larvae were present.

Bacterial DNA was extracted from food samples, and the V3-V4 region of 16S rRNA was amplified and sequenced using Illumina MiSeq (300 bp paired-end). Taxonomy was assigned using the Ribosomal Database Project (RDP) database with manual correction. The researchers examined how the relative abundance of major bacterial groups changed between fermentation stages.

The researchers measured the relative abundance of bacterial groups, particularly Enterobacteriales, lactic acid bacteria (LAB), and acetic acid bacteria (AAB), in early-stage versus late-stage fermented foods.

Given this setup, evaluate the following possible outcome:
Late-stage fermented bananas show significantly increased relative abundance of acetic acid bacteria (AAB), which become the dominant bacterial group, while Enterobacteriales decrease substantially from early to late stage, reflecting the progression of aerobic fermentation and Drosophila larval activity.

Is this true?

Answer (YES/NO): NO